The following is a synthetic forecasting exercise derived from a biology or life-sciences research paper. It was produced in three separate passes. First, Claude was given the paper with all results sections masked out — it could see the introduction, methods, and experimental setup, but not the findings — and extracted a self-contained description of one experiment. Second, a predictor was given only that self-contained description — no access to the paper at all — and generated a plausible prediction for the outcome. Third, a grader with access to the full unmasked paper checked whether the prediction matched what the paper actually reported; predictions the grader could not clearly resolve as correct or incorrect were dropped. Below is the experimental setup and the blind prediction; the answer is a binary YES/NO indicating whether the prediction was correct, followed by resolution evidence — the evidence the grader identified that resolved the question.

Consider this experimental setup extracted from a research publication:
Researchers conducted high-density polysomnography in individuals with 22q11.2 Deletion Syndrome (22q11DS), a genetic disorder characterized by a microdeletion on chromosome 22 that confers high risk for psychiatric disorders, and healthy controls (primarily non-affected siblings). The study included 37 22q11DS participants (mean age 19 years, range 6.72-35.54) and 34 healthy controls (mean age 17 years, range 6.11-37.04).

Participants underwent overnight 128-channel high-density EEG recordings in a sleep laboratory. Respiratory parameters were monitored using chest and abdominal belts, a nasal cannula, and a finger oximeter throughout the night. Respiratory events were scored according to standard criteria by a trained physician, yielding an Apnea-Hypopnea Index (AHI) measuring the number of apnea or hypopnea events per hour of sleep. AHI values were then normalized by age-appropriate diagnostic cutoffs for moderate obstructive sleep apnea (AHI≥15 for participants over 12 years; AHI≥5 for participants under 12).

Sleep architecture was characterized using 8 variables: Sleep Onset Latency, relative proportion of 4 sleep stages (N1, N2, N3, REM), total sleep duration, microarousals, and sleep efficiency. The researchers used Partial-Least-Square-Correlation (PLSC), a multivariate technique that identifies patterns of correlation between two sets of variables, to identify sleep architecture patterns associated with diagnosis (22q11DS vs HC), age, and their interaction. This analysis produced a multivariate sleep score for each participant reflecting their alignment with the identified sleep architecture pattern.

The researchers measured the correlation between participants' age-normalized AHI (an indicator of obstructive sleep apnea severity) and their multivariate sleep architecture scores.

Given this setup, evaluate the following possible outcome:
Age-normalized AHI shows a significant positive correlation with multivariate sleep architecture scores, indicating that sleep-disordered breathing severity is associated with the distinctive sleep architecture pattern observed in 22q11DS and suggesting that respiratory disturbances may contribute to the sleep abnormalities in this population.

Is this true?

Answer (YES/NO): YES